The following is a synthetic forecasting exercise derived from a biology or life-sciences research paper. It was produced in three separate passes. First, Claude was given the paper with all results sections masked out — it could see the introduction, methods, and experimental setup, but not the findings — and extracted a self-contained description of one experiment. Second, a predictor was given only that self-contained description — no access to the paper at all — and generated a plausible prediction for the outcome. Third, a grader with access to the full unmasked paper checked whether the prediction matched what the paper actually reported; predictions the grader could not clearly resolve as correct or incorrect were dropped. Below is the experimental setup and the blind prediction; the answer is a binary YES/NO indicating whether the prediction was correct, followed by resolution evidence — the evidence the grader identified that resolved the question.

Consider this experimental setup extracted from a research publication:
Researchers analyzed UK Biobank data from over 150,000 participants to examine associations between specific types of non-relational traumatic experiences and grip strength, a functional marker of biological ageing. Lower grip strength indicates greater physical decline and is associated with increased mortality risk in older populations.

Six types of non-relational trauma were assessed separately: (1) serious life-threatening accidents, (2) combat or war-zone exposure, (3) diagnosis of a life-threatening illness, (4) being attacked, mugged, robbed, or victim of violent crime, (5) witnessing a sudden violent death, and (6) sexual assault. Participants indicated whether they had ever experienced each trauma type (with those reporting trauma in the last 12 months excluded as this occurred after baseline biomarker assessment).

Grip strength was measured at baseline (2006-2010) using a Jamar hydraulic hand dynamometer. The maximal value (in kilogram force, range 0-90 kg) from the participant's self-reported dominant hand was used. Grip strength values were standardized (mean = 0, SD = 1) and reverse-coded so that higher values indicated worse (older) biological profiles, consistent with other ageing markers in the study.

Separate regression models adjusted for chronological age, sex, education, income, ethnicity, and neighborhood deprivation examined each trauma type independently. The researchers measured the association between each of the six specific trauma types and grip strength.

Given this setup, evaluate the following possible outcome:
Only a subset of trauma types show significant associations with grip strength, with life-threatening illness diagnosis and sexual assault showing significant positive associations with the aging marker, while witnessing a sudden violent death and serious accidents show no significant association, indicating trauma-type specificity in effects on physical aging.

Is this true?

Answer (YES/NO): NO